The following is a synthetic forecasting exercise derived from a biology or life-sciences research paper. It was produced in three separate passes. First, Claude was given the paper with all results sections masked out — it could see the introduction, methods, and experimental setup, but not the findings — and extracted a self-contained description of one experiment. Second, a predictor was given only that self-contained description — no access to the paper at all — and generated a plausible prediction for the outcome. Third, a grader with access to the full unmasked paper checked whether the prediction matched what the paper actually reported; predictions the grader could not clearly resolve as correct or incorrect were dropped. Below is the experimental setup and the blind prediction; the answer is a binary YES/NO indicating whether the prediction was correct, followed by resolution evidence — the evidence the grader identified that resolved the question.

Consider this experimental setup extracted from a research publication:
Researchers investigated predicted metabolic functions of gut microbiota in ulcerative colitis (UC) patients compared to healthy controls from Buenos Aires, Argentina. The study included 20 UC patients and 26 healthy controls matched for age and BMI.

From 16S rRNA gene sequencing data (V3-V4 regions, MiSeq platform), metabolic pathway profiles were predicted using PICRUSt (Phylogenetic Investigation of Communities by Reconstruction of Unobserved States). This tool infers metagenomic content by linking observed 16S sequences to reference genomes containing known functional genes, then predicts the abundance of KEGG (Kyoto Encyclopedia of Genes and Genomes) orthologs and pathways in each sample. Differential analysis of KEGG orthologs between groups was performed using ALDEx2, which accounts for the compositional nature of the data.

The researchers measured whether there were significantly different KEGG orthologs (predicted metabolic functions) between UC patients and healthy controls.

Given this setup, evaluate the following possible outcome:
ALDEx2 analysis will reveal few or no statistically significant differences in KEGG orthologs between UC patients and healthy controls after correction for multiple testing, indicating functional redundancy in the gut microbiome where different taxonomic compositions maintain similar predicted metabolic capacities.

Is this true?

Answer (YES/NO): NO